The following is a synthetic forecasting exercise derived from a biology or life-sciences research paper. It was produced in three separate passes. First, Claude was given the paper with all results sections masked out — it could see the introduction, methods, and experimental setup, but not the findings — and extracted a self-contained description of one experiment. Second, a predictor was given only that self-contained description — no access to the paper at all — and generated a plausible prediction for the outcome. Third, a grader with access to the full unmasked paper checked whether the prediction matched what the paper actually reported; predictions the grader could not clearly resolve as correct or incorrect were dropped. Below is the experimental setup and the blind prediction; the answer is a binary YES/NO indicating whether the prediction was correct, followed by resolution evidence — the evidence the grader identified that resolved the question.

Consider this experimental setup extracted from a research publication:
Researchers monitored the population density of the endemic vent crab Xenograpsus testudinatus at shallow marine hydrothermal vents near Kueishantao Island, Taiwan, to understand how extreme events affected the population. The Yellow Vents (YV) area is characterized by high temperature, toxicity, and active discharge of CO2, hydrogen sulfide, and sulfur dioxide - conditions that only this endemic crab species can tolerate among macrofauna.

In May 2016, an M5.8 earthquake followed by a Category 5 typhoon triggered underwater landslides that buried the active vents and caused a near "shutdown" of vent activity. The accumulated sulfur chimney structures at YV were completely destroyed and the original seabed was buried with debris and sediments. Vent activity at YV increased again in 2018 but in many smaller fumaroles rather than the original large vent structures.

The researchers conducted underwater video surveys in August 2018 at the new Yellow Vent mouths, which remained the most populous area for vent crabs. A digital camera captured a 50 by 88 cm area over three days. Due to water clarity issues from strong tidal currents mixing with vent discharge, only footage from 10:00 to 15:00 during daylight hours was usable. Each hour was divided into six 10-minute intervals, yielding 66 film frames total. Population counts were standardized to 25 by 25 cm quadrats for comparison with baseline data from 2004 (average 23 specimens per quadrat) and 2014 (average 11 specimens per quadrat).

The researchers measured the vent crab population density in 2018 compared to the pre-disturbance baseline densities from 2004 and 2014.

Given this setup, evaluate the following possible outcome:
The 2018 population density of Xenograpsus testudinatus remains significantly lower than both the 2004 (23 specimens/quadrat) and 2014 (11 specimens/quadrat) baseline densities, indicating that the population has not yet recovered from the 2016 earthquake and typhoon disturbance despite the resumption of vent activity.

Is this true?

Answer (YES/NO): YES